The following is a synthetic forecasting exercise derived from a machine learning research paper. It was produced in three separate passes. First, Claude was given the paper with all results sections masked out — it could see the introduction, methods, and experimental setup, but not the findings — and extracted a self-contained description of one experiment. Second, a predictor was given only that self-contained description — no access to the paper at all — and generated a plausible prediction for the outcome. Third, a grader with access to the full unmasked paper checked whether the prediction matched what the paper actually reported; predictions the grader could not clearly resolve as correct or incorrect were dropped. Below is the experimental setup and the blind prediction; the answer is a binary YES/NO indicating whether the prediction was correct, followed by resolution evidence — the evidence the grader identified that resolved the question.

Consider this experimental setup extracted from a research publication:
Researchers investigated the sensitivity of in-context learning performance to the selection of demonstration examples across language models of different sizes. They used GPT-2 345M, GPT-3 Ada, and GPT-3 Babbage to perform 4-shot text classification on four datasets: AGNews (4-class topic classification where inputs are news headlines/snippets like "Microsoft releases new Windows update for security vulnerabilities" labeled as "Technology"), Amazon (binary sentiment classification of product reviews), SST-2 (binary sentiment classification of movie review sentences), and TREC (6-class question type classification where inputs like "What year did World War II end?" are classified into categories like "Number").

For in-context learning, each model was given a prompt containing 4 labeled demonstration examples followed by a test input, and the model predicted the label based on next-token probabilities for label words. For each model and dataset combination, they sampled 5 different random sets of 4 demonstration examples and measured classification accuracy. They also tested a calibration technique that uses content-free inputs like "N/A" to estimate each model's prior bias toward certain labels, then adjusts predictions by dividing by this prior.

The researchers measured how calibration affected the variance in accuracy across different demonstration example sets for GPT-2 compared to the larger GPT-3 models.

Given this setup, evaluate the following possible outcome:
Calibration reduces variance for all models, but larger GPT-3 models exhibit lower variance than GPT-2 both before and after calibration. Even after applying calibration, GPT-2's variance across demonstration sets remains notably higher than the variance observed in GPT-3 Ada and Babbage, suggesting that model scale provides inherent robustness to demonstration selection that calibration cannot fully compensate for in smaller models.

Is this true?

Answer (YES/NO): NO